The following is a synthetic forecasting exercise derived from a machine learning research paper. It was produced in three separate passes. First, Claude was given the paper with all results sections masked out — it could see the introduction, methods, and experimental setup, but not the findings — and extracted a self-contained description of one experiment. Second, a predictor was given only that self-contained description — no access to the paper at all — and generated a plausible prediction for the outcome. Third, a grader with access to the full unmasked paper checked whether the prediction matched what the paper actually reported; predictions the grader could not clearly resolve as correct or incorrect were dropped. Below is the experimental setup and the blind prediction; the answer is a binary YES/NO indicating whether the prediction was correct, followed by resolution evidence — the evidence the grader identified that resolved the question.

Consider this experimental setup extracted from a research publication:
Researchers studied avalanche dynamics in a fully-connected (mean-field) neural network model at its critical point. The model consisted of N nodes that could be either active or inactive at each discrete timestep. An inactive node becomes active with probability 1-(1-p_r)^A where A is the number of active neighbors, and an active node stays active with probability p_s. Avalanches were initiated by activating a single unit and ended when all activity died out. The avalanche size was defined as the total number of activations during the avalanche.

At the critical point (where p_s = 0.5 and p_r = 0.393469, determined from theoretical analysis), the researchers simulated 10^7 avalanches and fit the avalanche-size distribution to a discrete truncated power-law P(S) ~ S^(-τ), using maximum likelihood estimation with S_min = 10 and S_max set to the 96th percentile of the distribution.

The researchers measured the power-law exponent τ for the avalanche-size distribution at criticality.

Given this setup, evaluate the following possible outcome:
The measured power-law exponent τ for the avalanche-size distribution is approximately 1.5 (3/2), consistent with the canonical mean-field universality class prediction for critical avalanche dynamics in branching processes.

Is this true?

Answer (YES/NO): YES